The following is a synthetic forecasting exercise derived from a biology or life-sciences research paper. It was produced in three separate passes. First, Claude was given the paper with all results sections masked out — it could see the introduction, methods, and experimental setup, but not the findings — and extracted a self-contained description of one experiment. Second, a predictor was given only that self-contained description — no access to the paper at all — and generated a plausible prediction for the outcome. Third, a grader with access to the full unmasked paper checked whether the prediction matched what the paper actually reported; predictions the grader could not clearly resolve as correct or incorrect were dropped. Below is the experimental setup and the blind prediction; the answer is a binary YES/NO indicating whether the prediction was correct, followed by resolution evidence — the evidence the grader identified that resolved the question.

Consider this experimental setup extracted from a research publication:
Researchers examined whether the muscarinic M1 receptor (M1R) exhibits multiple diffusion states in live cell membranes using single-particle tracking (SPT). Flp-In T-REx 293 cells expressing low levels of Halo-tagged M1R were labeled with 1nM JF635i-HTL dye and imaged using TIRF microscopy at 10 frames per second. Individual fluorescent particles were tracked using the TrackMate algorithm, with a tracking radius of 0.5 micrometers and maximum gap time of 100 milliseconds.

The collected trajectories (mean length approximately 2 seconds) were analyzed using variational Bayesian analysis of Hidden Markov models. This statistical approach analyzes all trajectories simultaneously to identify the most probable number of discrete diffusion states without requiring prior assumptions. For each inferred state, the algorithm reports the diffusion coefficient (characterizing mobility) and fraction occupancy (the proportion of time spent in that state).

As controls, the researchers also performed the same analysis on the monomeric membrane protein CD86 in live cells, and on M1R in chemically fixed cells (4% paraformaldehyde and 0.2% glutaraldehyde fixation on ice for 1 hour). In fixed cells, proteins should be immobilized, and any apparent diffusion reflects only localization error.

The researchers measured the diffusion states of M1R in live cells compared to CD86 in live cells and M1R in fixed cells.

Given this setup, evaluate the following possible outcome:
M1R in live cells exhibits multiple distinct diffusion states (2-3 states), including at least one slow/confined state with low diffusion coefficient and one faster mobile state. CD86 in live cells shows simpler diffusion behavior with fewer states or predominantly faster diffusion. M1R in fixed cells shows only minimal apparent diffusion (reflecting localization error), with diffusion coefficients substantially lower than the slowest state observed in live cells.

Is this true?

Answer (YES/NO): NO